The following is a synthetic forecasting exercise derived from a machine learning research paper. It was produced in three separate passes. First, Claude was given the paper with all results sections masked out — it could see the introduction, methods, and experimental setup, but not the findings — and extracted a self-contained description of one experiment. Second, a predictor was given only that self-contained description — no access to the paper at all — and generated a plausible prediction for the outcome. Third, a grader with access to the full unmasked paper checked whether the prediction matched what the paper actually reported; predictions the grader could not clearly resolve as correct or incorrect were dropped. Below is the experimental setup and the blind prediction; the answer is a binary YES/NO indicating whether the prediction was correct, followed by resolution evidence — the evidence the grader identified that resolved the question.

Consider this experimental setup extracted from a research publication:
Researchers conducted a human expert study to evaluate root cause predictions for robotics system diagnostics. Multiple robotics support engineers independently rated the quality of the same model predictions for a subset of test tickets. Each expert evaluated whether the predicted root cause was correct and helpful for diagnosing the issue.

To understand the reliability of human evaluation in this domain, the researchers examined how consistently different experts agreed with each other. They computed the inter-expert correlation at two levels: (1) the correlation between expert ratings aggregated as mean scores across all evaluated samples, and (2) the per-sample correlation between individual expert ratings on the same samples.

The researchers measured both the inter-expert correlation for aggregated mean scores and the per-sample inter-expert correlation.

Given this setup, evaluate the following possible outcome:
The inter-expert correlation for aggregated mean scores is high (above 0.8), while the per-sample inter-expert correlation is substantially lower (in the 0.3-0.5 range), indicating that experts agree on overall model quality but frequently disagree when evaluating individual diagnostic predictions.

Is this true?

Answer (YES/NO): NO